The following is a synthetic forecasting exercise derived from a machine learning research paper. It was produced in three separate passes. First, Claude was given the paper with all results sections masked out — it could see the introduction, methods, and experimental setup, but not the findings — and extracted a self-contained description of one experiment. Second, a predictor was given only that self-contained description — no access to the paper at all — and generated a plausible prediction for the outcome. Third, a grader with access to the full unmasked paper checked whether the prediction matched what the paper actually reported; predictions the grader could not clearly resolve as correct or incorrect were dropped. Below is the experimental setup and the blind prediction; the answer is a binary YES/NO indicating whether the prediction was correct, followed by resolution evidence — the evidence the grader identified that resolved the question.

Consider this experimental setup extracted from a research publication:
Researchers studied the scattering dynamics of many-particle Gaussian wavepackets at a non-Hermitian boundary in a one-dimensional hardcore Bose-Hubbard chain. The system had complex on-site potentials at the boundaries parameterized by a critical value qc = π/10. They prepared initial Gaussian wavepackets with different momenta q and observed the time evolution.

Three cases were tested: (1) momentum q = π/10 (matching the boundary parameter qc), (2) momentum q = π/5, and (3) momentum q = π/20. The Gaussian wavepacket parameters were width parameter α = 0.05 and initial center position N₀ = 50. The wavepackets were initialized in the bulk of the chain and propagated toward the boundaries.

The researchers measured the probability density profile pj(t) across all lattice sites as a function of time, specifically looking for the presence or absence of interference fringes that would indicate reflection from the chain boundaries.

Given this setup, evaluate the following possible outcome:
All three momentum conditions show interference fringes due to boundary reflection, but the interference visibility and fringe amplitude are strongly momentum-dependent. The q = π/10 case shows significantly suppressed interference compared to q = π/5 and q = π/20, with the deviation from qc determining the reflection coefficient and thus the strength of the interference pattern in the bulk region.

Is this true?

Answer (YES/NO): NO